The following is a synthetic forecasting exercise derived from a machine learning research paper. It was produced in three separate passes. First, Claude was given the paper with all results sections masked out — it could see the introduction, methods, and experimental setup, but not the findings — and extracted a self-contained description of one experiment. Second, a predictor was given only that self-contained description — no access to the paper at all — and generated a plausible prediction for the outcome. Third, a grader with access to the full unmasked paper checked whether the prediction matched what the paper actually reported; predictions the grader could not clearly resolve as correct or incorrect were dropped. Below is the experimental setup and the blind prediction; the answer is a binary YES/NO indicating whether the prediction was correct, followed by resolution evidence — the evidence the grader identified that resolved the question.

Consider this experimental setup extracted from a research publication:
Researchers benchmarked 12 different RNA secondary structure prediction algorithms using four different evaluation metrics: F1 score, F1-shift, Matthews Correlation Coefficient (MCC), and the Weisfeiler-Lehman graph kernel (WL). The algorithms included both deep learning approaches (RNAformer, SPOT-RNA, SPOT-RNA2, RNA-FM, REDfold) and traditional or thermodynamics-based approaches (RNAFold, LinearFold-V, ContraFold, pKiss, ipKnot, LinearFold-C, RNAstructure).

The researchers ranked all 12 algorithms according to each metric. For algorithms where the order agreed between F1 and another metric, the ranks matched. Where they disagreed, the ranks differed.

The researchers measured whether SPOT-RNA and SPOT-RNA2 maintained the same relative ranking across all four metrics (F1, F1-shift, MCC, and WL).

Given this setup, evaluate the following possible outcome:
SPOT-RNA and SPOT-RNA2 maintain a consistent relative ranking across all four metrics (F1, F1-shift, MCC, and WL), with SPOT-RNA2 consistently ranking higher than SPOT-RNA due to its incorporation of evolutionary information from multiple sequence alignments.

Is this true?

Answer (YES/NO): NO